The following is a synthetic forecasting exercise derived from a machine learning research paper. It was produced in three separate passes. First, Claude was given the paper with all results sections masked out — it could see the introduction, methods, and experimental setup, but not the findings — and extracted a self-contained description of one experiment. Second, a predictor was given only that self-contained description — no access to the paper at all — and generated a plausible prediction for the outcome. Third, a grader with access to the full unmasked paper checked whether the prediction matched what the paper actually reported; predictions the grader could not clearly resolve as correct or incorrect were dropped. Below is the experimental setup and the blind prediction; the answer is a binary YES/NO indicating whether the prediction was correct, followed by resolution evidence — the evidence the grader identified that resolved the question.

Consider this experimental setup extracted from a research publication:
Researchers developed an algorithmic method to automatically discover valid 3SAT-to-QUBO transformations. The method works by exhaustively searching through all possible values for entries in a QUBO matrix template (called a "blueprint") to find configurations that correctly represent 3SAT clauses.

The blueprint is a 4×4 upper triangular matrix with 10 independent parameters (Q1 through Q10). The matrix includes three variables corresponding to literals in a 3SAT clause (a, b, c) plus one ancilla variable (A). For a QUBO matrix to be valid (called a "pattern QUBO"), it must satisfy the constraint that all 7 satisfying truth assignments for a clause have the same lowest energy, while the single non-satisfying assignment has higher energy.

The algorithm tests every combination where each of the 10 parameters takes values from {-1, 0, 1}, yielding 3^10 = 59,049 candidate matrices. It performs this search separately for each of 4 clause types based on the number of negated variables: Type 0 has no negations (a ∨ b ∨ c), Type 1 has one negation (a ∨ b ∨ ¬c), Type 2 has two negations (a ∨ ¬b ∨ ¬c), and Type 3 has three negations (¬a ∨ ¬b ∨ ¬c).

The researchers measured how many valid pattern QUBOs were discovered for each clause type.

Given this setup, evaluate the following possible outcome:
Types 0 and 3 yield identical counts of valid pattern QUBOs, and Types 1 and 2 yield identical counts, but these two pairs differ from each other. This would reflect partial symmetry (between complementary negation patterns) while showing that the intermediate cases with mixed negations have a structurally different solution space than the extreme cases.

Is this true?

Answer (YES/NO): NO